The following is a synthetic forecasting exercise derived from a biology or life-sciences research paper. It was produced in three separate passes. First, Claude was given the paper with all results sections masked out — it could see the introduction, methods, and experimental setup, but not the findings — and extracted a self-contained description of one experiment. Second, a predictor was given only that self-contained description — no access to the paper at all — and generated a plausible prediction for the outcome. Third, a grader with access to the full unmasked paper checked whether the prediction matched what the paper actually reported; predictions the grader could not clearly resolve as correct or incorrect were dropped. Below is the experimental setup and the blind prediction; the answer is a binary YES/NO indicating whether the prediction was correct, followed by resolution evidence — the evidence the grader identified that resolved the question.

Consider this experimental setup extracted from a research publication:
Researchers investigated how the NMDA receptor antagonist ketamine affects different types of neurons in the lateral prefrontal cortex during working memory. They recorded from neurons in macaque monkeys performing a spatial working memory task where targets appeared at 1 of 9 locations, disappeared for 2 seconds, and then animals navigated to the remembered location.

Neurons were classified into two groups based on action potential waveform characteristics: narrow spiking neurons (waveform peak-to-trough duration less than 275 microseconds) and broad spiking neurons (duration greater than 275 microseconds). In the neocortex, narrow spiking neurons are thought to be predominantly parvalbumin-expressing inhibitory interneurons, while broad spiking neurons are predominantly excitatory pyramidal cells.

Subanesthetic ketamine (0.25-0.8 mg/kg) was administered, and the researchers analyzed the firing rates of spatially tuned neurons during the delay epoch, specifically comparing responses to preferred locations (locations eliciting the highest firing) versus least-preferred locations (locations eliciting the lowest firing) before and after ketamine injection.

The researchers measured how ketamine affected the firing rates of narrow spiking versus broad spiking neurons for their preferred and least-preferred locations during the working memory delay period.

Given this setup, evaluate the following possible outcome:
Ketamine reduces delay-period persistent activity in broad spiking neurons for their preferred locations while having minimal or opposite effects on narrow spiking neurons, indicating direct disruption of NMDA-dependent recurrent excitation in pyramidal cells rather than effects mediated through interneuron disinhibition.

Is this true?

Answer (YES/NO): NO